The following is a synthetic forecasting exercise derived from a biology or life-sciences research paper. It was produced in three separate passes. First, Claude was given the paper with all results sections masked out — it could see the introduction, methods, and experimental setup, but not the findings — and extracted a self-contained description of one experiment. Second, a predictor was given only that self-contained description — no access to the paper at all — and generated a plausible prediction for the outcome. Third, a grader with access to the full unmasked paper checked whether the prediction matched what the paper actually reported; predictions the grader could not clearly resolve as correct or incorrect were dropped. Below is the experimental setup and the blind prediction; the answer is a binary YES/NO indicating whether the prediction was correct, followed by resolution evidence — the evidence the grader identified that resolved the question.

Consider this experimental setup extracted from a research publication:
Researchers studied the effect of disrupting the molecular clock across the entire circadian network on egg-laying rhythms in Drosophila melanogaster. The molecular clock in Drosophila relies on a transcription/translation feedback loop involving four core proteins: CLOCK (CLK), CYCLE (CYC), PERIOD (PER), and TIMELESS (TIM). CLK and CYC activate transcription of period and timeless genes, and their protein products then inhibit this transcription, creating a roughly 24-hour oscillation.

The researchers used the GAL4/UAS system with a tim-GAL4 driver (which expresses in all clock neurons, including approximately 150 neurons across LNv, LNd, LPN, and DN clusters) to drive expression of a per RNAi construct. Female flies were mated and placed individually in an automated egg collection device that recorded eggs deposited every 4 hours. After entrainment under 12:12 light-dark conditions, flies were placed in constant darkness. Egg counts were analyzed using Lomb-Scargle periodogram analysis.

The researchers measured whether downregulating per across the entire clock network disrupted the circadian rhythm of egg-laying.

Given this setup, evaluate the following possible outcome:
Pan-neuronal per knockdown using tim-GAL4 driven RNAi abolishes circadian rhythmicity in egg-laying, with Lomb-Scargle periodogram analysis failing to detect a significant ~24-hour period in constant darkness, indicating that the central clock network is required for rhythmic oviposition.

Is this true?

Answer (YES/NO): NO